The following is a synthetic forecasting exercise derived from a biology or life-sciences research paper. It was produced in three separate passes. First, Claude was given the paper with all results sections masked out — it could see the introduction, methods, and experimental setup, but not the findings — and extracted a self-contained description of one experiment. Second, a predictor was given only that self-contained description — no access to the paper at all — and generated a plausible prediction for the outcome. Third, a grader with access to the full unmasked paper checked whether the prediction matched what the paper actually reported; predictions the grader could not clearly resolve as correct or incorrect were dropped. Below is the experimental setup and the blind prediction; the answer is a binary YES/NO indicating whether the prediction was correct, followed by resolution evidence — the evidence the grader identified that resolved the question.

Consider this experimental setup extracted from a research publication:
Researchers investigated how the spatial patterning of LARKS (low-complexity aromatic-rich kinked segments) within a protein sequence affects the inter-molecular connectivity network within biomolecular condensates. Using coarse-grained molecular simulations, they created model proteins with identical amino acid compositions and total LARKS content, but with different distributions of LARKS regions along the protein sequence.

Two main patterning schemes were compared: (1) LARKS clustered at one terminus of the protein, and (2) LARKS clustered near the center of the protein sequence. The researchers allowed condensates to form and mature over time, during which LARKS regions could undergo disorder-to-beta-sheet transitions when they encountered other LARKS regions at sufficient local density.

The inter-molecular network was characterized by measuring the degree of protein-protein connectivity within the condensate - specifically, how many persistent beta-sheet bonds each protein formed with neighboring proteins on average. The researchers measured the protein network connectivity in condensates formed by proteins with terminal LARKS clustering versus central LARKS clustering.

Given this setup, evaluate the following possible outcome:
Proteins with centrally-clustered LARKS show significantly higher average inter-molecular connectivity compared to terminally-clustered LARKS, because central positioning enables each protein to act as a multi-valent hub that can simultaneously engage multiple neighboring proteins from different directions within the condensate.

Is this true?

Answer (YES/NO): NO